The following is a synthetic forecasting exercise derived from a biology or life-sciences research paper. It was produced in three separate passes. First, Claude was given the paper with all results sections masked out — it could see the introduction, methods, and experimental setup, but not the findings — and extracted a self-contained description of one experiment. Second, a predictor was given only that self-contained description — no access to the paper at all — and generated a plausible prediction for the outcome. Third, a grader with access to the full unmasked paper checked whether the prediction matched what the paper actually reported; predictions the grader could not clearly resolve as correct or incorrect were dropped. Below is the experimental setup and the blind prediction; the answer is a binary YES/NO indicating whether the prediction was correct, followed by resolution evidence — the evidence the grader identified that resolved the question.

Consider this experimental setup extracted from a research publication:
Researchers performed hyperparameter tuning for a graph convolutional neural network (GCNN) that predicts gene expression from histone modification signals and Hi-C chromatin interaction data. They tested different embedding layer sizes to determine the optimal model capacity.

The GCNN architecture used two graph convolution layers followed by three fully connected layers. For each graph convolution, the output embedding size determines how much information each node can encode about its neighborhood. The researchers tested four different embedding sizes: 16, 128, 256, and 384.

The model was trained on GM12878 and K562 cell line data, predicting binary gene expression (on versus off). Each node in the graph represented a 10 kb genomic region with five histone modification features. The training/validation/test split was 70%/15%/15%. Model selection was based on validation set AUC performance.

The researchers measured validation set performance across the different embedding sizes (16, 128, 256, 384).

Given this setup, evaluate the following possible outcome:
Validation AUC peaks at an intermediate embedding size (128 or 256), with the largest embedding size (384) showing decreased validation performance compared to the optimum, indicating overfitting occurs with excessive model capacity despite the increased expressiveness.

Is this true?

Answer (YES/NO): YES